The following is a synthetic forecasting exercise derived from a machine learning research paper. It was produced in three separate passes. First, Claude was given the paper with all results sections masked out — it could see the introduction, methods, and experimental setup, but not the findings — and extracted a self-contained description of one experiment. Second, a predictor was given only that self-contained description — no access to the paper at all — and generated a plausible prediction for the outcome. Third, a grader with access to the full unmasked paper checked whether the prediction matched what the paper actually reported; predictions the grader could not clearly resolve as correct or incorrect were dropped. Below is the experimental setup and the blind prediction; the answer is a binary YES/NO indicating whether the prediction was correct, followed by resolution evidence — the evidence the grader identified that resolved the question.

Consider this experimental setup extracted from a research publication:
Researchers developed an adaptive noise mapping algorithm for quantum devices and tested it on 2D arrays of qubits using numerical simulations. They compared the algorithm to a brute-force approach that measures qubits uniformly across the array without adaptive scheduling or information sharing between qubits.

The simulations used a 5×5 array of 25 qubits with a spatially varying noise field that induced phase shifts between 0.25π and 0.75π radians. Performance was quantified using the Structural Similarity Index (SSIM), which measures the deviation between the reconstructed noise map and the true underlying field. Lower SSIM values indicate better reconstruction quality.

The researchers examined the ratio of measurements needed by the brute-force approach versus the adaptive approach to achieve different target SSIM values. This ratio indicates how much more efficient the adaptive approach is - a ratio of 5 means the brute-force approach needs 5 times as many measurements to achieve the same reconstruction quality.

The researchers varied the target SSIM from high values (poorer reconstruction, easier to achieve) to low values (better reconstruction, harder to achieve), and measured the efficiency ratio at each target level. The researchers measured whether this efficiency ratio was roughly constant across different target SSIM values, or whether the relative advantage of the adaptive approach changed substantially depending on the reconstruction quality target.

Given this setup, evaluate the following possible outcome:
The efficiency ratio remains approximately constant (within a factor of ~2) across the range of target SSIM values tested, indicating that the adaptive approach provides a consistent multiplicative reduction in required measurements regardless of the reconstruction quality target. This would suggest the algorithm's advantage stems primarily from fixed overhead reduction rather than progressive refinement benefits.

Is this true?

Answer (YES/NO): NO